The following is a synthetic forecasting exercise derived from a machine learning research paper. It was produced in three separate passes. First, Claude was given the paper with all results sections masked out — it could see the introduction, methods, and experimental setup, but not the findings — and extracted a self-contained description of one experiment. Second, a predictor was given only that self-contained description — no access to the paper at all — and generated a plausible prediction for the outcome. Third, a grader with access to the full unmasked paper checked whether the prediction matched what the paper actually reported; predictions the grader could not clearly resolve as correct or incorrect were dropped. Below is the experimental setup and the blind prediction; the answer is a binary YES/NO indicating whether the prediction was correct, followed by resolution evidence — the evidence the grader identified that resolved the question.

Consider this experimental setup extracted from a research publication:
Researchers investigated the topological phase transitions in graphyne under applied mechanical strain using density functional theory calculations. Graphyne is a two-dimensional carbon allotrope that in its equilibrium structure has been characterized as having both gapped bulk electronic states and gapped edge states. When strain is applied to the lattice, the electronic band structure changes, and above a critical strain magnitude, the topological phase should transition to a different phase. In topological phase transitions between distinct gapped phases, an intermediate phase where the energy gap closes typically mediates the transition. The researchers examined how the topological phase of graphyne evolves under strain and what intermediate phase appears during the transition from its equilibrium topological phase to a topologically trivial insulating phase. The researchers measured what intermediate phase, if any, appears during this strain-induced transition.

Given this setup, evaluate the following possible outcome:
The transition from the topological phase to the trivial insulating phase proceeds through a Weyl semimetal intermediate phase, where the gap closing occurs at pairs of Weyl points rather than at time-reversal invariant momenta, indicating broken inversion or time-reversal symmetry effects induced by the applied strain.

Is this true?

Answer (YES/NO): NO